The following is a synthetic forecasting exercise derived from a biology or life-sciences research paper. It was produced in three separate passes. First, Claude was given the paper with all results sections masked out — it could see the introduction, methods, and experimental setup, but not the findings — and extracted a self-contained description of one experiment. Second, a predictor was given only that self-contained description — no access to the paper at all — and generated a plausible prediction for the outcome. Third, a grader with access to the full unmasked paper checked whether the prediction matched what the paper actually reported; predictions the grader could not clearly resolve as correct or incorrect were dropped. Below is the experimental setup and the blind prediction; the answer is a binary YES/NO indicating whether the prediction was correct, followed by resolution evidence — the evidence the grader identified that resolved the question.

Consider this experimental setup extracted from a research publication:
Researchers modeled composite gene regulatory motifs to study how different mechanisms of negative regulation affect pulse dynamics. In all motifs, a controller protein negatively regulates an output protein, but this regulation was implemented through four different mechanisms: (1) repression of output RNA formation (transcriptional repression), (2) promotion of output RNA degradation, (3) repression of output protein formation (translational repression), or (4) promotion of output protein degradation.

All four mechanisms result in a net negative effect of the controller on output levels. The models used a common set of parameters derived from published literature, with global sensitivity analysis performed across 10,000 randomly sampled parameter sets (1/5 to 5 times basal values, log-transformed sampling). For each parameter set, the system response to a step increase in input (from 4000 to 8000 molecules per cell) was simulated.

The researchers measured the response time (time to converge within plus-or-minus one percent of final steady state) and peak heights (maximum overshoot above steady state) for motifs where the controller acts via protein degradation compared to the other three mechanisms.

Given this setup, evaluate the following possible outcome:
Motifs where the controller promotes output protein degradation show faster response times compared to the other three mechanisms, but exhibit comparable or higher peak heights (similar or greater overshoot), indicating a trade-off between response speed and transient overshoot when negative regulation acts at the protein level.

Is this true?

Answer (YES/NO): YES